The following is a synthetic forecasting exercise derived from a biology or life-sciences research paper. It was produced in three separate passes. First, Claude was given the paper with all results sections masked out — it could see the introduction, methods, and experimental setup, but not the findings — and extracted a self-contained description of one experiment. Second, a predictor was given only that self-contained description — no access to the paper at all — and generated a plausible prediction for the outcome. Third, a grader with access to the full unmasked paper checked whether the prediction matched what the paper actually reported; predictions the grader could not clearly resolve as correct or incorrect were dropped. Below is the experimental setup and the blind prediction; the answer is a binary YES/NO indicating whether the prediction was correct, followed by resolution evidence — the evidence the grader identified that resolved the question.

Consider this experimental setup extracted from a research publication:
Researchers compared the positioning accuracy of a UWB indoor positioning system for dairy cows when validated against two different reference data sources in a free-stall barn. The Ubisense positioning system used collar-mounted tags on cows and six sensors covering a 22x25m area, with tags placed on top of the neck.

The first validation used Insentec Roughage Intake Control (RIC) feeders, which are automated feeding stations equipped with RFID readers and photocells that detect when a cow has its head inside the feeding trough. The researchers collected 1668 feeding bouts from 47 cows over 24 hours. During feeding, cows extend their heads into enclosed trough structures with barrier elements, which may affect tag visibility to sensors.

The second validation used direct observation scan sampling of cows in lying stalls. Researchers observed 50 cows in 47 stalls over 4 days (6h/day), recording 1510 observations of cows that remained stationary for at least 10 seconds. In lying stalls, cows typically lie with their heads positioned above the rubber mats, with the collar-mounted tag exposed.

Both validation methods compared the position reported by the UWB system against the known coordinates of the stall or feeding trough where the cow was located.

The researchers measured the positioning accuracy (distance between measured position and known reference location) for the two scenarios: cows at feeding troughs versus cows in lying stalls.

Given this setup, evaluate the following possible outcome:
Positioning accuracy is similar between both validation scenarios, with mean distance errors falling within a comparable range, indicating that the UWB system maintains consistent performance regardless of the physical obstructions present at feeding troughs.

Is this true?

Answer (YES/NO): NO